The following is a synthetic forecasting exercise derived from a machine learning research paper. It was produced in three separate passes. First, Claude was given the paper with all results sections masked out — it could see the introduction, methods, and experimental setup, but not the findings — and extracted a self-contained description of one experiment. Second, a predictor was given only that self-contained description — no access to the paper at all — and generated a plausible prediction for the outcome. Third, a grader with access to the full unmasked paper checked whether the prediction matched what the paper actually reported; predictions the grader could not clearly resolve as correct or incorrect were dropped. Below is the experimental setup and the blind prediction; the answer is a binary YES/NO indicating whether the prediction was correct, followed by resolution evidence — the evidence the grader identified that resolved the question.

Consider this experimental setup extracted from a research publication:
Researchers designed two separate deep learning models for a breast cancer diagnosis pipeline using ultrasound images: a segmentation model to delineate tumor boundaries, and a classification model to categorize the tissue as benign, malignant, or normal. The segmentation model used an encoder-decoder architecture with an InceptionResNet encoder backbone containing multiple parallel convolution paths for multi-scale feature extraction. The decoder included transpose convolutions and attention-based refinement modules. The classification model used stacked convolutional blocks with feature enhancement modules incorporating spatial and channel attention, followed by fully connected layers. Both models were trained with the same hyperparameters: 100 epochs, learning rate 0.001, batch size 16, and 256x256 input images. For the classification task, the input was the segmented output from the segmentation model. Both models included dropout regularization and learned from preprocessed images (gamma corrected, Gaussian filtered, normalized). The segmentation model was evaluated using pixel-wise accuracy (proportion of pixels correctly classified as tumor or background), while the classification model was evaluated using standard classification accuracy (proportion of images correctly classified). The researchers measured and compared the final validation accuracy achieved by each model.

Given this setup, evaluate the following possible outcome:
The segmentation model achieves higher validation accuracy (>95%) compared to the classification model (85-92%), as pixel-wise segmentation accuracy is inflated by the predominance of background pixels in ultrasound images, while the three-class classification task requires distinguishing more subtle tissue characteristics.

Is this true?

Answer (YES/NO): NO